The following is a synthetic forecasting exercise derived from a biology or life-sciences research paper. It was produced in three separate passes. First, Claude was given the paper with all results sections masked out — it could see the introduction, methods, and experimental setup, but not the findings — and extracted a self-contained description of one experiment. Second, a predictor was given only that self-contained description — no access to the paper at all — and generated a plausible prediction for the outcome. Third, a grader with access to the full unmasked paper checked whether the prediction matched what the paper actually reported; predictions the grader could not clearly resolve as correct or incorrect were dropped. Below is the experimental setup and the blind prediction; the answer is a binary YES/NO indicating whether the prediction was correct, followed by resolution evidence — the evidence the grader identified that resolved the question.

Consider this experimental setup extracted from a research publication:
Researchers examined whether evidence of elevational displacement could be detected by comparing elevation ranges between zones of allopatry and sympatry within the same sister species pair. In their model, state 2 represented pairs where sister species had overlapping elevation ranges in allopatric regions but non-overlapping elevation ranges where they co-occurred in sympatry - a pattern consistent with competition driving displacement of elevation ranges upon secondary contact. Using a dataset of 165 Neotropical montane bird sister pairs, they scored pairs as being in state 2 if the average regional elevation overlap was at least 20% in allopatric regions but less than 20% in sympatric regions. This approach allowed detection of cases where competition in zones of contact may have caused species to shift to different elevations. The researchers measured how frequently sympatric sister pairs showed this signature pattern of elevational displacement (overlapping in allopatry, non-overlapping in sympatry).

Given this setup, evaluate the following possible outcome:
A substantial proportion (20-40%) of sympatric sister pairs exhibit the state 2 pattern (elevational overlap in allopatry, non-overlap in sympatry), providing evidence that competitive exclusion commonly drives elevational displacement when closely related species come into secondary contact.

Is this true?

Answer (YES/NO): YES